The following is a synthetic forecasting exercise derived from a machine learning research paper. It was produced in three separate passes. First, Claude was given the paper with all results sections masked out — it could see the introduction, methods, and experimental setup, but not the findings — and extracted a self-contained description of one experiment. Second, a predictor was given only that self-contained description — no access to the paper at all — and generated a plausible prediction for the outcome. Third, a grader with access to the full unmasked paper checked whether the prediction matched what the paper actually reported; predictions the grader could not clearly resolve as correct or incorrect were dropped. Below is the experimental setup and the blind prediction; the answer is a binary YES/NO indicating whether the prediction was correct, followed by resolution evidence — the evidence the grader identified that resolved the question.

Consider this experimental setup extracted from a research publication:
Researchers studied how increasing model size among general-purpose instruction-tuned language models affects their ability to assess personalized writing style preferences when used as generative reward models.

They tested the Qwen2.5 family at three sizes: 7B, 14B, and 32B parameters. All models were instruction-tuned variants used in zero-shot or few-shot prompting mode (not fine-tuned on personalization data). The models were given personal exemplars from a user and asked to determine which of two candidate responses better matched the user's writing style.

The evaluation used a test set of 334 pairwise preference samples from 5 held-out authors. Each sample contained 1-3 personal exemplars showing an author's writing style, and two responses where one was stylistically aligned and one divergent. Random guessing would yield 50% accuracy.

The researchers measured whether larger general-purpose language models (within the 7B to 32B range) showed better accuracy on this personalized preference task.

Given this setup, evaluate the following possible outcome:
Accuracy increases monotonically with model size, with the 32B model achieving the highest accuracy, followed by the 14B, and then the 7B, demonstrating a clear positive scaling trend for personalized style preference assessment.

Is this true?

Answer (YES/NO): YES